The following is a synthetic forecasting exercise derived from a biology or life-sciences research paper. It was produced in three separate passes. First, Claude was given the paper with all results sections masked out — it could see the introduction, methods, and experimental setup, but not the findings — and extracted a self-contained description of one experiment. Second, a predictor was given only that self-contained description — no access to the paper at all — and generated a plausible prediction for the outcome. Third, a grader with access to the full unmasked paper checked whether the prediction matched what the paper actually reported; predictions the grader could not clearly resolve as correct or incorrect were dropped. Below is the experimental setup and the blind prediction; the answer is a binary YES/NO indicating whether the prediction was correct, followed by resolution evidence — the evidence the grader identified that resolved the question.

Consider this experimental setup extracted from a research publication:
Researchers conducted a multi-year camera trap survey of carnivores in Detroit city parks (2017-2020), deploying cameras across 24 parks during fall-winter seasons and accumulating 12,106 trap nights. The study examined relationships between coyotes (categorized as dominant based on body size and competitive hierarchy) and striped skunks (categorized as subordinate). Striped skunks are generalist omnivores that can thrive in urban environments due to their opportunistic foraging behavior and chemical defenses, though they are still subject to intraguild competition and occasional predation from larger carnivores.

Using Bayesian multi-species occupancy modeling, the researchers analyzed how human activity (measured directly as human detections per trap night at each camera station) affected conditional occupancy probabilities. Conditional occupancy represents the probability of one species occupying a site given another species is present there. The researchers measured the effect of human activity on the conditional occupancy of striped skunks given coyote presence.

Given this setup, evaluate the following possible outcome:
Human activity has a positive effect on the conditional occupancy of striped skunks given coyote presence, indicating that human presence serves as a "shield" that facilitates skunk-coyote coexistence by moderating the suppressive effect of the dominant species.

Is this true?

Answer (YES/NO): YES